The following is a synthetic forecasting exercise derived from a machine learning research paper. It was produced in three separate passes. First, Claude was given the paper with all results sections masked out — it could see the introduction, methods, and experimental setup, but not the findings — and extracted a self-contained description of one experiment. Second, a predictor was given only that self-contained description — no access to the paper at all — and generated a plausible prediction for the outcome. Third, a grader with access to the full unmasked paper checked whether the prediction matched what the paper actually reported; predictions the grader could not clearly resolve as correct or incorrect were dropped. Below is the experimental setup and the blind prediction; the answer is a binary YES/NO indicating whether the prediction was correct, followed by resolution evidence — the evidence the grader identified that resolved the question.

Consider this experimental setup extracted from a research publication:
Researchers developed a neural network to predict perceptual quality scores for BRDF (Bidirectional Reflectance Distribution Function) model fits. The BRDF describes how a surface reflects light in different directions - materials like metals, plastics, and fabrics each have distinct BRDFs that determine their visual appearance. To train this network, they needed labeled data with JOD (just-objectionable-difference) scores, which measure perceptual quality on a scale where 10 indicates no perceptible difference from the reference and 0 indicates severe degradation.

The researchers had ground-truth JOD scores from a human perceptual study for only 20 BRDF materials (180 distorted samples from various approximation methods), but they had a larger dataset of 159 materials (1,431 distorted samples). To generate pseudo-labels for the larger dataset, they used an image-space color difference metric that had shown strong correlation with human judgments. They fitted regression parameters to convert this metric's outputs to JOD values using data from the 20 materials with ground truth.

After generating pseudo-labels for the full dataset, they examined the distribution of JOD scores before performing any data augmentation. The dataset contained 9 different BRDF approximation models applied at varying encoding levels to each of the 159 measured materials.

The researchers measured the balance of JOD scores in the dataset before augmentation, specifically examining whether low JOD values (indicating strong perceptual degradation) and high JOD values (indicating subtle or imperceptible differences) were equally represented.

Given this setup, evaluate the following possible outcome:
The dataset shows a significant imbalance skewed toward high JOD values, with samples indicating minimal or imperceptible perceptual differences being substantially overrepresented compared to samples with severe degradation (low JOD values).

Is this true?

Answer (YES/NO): YES